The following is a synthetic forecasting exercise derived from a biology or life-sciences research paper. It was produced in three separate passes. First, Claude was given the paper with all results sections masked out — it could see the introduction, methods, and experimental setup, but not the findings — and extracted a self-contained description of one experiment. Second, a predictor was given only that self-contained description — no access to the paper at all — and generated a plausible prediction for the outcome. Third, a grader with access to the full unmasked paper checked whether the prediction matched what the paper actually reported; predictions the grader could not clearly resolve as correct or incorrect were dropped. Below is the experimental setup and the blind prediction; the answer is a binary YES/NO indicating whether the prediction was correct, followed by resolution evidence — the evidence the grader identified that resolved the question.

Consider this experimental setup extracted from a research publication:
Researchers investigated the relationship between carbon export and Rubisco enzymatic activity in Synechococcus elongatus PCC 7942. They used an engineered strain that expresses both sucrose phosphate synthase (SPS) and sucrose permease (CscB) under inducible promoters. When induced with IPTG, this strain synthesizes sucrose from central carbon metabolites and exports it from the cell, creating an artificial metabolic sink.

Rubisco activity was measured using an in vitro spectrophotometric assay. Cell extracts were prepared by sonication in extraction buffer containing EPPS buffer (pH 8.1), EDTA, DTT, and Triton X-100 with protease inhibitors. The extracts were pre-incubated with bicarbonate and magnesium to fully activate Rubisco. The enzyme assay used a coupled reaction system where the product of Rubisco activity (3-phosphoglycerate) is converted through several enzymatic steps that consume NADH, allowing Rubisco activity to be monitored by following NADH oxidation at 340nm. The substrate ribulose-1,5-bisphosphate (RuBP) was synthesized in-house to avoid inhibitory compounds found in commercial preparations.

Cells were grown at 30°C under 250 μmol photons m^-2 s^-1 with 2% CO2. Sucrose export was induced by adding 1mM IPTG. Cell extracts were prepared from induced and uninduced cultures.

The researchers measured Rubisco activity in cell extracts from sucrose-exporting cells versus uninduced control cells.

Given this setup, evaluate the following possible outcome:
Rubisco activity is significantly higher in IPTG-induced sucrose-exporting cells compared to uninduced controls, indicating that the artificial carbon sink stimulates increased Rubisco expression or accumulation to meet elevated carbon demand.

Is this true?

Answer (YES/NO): YES